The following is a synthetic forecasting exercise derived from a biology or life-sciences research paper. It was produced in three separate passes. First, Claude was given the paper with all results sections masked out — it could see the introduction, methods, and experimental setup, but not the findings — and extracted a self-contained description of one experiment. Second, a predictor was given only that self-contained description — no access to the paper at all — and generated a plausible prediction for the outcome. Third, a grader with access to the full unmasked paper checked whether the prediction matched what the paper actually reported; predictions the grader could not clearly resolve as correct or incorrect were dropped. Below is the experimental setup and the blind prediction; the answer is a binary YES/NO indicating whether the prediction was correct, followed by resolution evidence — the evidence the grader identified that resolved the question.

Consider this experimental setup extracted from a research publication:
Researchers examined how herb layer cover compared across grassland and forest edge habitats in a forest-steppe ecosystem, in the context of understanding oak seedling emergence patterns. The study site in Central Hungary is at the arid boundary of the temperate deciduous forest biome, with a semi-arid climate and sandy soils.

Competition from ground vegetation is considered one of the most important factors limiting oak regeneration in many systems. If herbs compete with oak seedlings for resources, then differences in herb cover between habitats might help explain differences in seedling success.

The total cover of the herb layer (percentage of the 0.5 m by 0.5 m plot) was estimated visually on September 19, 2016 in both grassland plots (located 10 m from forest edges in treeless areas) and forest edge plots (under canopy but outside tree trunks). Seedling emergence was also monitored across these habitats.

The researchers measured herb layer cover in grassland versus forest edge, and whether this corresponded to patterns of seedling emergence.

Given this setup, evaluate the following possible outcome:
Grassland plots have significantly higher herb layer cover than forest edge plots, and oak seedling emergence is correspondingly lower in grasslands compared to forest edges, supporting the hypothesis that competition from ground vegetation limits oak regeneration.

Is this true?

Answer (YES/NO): NO